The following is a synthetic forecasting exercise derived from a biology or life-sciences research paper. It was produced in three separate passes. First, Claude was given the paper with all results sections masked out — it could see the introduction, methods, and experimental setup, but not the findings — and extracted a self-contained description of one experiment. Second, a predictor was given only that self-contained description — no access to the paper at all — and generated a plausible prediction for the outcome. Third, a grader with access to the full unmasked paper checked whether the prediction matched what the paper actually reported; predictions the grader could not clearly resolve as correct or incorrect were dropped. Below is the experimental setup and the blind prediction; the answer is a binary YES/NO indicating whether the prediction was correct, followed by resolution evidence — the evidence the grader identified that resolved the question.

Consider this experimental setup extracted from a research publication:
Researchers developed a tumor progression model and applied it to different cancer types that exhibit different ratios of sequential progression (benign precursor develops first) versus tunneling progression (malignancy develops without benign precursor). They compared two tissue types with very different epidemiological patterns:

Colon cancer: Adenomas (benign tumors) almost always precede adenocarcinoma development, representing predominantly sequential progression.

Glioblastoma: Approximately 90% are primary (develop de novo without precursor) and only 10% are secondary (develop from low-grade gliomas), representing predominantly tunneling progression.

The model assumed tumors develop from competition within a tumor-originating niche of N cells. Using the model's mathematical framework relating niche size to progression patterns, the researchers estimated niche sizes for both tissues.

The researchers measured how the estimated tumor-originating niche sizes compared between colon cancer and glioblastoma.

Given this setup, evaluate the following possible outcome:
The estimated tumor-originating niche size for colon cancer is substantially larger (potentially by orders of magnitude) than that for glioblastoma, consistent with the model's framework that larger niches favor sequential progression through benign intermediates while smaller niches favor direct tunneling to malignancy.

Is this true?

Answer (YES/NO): NO